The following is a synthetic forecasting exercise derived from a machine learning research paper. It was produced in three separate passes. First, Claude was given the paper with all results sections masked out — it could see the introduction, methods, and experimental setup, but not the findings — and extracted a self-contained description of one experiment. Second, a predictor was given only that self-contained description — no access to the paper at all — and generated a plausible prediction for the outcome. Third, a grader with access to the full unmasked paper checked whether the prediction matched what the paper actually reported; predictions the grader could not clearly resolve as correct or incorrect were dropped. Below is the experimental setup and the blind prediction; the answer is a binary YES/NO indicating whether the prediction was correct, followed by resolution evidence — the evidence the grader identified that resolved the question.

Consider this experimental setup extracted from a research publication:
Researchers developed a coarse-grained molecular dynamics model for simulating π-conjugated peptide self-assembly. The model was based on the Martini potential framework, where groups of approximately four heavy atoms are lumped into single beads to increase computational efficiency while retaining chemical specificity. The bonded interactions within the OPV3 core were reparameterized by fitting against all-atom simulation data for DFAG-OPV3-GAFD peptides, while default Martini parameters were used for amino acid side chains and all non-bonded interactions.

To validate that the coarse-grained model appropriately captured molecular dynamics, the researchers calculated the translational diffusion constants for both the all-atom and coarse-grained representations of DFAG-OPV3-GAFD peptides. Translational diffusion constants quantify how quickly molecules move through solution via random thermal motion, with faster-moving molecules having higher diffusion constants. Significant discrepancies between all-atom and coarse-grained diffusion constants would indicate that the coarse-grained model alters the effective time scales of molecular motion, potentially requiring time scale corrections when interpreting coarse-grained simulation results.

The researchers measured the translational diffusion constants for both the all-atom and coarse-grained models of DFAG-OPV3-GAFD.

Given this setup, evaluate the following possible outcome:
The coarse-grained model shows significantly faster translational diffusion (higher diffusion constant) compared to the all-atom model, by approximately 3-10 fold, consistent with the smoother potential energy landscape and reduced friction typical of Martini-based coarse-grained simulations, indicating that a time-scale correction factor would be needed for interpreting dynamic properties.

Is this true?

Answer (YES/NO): NO